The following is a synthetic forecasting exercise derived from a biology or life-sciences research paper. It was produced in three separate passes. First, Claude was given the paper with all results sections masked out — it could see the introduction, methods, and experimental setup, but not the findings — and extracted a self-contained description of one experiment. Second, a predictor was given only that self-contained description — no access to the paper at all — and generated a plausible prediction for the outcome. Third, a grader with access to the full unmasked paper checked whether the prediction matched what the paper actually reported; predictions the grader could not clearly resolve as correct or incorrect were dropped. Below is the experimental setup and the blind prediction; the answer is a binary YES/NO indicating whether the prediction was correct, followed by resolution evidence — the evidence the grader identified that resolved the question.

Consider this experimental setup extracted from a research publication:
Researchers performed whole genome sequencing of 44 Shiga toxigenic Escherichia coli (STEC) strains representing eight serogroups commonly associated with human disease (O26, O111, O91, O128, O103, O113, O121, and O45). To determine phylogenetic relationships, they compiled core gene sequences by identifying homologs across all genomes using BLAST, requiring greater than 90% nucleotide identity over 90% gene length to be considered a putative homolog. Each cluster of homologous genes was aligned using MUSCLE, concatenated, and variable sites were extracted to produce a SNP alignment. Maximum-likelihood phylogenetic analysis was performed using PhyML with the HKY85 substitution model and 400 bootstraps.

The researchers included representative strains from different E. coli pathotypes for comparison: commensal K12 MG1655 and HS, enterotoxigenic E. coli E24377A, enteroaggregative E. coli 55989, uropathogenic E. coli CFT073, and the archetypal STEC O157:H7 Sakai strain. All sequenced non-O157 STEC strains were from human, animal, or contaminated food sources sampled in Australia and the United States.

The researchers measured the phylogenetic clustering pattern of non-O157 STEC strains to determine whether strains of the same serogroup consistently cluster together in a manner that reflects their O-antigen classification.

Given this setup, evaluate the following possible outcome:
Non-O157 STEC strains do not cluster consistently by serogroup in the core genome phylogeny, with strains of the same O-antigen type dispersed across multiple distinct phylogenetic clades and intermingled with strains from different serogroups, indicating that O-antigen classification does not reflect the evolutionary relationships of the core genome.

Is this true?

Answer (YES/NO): YES